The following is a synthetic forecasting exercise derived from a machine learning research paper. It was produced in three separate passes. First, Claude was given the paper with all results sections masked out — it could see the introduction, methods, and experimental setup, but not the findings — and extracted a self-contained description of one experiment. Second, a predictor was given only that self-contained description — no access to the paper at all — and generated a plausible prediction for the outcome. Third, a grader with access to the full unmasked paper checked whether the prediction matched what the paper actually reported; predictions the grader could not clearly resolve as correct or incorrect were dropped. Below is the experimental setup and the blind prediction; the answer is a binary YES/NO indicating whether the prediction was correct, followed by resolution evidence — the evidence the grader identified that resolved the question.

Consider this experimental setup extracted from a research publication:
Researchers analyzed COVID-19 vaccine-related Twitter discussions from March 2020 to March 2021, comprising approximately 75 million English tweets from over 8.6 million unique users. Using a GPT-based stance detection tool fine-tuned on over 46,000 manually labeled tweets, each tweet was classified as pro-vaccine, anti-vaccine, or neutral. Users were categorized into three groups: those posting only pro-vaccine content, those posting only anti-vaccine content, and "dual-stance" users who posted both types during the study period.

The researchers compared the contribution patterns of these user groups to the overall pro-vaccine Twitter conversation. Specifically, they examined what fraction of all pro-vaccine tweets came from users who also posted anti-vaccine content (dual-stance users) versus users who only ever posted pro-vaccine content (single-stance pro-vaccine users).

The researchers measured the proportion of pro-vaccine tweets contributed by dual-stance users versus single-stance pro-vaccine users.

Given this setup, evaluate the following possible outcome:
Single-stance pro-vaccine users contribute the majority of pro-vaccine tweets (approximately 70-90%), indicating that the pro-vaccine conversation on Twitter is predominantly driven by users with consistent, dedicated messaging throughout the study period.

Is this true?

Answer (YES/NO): NO